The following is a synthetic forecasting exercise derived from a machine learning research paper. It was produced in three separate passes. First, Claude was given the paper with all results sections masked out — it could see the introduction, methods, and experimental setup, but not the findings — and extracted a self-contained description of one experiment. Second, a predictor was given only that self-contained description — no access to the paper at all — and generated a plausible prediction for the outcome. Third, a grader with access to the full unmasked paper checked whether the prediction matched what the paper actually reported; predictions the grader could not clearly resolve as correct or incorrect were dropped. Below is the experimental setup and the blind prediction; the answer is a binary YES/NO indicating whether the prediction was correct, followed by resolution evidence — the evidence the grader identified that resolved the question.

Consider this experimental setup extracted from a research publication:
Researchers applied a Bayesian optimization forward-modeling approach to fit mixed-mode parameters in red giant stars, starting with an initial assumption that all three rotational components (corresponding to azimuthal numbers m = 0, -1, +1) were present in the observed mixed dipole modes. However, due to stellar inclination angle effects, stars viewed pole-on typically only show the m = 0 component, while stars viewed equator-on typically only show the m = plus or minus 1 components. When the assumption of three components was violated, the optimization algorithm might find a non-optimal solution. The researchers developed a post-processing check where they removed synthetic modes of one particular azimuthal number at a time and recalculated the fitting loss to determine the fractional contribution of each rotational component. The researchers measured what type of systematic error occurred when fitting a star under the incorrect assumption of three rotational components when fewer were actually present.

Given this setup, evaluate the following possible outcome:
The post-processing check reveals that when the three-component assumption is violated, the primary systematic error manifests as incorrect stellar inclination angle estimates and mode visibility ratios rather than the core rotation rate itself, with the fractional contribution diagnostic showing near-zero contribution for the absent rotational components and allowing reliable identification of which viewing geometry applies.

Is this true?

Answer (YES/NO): NO